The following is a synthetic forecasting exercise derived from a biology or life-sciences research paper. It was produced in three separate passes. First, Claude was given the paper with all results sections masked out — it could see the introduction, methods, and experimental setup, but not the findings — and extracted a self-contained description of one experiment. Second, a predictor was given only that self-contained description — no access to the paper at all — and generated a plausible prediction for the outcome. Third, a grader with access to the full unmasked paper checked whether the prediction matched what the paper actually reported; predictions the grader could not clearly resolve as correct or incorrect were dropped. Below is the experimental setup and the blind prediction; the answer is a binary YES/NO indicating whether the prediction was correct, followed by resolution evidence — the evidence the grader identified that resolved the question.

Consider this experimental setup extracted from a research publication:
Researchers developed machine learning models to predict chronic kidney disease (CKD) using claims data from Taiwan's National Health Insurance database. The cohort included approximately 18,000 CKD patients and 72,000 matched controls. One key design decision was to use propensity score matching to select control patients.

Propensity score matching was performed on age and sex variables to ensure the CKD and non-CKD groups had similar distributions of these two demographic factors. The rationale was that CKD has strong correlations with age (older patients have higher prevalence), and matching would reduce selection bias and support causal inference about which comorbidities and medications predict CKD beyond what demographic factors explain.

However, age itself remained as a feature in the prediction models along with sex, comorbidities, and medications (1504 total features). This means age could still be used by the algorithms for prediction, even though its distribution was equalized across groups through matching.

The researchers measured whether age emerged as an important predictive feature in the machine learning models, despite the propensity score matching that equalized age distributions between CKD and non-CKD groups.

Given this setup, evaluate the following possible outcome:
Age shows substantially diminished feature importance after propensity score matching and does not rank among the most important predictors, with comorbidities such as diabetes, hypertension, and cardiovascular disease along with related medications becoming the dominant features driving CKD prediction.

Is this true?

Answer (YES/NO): NO